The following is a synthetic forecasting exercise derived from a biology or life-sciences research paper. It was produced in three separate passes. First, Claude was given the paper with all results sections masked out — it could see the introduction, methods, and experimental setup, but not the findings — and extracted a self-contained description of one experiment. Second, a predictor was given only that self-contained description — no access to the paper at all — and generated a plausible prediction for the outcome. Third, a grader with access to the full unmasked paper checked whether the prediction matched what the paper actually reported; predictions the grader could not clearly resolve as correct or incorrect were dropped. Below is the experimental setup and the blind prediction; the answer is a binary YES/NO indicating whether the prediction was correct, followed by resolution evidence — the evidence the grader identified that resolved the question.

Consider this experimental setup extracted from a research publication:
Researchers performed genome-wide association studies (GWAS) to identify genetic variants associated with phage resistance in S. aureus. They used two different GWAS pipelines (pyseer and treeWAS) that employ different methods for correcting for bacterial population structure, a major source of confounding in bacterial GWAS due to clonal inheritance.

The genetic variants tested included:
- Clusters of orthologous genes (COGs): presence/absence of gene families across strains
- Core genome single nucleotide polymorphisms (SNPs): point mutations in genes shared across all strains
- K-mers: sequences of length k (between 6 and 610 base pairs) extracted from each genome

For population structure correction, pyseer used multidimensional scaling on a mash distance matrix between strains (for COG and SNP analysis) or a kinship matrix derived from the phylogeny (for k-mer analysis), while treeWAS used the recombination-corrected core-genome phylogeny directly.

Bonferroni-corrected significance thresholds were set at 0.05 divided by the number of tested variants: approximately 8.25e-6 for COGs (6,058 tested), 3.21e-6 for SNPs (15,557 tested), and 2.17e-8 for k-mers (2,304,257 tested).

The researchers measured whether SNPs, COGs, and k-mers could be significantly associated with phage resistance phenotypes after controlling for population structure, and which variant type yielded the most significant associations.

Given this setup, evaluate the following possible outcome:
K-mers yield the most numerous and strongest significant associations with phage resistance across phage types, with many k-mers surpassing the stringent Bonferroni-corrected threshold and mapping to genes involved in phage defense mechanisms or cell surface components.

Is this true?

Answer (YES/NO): NO